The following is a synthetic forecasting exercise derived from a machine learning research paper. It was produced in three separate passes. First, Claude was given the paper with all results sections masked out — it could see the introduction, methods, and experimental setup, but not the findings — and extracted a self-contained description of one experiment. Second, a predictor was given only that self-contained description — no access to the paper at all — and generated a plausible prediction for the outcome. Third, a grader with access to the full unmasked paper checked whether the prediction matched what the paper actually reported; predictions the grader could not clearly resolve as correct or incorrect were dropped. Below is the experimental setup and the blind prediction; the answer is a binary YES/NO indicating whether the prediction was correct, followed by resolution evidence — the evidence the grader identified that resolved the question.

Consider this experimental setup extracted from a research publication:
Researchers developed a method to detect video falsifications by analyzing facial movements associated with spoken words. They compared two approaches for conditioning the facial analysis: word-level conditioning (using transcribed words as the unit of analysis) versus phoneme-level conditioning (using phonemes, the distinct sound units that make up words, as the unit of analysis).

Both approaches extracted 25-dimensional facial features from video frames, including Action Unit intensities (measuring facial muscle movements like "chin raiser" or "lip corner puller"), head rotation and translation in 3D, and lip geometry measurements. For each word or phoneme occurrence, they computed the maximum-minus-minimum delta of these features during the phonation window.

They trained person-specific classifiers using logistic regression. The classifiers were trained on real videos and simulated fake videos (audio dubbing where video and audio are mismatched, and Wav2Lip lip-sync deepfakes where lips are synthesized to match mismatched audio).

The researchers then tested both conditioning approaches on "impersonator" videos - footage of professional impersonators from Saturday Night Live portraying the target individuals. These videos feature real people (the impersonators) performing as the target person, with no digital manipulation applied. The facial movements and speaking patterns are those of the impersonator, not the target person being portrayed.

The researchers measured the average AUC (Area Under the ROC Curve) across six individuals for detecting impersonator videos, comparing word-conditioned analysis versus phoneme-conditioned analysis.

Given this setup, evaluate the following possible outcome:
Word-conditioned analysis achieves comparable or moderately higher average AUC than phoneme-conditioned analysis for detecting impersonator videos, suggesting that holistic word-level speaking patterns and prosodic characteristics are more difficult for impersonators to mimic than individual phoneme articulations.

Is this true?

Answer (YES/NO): NO